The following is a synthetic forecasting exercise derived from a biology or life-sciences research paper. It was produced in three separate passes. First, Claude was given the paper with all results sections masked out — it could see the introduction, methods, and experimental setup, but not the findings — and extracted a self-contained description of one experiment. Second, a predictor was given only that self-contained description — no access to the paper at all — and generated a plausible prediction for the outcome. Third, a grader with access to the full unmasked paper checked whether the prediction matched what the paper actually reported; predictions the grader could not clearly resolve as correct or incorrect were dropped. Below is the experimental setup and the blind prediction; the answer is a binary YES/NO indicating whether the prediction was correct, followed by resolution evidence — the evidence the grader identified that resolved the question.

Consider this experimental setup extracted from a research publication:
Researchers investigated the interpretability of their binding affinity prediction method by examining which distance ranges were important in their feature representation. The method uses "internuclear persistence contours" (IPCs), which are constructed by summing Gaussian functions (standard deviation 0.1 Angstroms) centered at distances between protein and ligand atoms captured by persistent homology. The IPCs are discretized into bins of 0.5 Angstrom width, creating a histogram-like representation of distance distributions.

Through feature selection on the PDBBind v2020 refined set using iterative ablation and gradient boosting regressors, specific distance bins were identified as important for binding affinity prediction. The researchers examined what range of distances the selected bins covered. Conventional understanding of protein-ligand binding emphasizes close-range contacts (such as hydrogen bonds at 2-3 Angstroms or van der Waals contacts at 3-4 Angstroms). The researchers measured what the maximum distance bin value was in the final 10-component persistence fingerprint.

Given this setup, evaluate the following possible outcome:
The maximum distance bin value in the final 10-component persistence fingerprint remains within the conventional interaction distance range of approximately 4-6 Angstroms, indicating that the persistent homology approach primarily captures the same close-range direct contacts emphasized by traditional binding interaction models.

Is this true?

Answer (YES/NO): NO